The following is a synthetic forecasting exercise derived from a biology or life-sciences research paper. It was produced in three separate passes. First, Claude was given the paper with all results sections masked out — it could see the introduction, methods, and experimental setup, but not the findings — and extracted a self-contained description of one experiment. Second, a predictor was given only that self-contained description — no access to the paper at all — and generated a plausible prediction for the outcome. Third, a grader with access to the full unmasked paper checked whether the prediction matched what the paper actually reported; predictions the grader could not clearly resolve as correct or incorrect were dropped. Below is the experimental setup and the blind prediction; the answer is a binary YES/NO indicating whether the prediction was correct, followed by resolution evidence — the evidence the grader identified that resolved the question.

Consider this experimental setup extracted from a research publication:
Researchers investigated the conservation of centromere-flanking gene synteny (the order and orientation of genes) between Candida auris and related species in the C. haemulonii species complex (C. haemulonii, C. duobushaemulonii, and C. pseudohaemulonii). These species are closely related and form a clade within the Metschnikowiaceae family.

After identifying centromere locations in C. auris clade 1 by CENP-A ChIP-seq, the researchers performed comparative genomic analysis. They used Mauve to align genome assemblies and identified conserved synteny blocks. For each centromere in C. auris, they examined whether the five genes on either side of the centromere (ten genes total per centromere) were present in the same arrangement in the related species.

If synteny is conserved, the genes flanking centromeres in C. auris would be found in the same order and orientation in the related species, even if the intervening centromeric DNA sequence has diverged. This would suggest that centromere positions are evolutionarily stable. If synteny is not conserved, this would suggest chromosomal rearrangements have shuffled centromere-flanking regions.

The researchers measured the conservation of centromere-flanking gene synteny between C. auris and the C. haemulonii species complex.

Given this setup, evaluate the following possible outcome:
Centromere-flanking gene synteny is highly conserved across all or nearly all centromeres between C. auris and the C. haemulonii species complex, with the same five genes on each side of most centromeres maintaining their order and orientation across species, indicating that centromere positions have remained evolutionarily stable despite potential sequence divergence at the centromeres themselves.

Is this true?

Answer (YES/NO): YES